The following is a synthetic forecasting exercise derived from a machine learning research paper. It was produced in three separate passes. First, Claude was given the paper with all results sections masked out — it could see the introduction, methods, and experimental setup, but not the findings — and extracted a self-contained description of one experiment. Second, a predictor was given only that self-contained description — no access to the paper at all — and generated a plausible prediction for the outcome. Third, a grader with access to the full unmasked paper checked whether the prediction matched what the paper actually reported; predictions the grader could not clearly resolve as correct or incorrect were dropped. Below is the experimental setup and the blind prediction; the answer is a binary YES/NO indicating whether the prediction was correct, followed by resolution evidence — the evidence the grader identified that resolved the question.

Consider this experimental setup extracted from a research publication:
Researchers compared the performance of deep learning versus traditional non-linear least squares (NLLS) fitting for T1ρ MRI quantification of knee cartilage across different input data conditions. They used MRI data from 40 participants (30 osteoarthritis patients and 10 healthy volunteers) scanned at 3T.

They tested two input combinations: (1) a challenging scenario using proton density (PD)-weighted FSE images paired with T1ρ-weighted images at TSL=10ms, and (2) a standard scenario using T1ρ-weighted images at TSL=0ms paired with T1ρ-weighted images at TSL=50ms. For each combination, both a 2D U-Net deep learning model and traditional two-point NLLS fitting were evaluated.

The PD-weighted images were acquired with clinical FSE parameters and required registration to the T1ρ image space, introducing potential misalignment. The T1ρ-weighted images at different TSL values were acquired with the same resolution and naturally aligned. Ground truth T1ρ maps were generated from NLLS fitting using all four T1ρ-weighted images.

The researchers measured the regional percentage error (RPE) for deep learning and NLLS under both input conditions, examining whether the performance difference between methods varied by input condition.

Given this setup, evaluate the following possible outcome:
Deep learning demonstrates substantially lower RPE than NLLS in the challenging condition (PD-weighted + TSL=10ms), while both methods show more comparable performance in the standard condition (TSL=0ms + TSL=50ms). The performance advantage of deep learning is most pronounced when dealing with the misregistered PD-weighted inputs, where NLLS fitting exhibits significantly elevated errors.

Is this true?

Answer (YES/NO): YES